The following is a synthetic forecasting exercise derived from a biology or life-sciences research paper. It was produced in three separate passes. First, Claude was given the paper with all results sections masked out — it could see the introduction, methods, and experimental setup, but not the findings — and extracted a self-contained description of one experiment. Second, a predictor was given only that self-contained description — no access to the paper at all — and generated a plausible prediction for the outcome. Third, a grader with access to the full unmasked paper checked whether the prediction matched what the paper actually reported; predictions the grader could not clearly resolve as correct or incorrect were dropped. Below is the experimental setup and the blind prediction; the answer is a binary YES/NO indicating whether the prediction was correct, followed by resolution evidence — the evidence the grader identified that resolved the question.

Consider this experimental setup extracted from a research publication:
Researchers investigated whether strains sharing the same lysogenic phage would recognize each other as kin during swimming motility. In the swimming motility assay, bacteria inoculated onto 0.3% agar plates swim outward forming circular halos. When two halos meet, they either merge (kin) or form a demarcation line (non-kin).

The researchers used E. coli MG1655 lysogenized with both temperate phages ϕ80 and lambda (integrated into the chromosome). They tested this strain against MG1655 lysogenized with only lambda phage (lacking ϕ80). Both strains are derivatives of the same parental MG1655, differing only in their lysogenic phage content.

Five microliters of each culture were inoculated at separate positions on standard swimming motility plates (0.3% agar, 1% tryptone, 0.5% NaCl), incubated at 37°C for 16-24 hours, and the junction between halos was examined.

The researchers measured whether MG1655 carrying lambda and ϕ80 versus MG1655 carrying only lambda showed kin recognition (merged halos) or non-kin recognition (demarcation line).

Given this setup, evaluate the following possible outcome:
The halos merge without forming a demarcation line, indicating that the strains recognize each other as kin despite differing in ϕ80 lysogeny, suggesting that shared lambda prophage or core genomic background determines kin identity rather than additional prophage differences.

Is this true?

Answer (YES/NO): NO